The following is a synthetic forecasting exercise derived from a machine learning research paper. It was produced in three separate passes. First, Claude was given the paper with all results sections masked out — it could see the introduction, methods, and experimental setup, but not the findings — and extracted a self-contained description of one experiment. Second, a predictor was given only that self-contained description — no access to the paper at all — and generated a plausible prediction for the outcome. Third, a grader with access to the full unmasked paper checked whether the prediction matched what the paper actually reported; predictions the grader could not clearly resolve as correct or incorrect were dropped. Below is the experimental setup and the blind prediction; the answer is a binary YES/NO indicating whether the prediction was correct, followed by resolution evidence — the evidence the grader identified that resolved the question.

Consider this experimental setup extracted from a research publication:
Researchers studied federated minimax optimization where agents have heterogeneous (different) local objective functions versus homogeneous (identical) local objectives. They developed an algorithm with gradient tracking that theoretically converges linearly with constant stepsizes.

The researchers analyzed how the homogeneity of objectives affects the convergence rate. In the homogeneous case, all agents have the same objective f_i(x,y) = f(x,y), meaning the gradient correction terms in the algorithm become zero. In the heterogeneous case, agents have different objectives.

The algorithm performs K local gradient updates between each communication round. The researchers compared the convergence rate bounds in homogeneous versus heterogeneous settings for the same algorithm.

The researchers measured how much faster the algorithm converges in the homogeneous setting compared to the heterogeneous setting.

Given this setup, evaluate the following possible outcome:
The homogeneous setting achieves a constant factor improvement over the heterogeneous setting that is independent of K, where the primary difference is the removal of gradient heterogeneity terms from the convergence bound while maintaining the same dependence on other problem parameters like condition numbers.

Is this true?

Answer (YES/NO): NO